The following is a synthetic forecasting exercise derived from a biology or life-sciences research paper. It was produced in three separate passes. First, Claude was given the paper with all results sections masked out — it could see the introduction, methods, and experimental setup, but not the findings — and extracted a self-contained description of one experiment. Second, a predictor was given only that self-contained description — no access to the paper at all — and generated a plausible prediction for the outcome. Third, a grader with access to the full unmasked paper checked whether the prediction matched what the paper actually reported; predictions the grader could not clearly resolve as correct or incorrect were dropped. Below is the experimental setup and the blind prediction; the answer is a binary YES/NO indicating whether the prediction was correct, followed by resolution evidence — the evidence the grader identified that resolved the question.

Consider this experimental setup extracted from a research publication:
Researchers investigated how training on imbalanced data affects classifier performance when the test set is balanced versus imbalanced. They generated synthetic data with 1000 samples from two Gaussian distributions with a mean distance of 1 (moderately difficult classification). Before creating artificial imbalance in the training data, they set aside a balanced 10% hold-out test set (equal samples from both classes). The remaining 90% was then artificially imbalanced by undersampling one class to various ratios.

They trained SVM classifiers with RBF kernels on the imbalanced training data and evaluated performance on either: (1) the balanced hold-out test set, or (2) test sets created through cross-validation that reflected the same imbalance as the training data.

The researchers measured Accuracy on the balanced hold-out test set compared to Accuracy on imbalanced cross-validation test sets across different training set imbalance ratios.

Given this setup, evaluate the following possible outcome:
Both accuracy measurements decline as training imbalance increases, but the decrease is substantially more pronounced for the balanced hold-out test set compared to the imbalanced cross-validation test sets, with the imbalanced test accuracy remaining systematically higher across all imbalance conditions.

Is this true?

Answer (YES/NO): NO